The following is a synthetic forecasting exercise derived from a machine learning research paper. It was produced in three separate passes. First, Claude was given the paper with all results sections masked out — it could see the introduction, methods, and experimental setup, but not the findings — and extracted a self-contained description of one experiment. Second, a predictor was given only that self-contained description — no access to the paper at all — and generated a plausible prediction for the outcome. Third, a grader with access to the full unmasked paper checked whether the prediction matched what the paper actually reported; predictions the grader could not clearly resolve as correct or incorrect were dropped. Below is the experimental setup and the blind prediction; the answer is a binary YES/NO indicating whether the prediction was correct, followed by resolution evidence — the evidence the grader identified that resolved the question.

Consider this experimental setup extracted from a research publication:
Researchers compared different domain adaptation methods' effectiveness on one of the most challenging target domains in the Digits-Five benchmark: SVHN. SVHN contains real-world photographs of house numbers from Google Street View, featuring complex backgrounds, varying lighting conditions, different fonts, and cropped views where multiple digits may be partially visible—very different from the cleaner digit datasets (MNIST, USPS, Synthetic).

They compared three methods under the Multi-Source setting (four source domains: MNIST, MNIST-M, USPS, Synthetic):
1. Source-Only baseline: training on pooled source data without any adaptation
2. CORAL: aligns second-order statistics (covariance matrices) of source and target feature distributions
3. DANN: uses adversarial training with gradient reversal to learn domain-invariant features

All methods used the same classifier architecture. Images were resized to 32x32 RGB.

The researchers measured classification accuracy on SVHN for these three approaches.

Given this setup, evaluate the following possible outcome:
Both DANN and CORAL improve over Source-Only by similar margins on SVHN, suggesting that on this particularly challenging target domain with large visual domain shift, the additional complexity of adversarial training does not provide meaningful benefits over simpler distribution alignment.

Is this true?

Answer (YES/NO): NO